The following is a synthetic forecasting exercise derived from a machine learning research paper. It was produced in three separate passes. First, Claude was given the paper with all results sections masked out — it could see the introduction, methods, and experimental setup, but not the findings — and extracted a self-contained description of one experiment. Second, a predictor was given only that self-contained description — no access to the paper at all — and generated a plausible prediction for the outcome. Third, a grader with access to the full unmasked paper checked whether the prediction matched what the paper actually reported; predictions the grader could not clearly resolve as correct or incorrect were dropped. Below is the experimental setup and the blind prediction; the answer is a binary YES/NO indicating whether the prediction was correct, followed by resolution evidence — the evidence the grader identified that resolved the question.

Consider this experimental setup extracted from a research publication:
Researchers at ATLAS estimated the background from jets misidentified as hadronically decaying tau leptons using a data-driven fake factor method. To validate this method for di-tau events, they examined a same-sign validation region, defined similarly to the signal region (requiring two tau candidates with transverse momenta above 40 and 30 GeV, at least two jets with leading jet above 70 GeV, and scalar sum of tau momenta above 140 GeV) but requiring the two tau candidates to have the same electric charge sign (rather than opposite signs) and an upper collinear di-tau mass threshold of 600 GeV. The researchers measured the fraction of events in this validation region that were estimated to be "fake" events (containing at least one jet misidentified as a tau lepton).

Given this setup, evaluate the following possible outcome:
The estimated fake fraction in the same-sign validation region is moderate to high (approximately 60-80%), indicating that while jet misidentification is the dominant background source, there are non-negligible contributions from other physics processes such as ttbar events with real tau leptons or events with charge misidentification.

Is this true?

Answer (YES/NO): NO